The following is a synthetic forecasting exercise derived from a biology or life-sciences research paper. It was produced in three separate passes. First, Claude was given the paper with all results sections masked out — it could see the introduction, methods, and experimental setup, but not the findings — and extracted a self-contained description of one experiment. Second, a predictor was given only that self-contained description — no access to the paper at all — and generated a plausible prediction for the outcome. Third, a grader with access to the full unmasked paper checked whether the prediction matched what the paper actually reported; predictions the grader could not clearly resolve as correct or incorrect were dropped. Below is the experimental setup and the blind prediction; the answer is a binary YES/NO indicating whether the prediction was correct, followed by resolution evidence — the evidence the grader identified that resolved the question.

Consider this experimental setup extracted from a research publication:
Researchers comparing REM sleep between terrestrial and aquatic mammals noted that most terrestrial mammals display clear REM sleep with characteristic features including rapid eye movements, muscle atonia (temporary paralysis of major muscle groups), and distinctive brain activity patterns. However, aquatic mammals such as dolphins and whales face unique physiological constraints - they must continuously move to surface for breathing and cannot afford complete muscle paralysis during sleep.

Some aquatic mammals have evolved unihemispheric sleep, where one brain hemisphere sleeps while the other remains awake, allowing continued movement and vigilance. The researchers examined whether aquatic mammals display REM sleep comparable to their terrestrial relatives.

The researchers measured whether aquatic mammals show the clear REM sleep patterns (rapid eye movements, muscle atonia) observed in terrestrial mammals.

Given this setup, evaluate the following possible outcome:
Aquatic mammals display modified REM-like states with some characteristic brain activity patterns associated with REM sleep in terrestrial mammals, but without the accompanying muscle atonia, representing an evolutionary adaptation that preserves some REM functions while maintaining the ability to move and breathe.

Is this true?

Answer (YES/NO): NO